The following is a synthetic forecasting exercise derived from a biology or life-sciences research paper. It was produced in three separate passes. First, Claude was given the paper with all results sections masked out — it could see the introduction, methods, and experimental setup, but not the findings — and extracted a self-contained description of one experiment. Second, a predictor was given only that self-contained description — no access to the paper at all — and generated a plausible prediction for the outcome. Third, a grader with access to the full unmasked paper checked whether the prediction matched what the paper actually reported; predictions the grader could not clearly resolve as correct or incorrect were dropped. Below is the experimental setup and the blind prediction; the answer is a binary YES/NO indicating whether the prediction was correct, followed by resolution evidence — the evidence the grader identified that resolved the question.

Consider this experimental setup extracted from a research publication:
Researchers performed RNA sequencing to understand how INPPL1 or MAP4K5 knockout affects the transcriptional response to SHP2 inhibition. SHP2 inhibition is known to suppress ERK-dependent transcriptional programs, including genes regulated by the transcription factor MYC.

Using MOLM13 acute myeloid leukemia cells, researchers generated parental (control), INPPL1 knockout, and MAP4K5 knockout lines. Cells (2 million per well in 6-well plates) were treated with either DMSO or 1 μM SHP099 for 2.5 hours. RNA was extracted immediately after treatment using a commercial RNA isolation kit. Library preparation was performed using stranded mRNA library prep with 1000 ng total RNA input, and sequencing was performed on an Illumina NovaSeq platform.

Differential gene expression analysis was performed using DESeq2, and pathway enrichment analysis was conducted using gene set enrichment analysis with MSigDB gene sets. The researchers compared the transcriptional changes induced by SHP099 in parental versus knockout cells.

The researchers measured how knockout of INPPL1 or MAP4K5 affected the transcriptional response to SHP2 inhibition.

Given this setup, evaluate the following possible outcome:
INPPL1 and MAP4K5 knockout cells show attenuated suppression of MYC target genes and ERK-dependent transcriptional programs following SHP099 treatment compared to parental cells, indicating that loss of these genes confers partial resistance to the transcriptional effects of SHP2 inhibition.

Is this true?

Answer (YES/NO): YES